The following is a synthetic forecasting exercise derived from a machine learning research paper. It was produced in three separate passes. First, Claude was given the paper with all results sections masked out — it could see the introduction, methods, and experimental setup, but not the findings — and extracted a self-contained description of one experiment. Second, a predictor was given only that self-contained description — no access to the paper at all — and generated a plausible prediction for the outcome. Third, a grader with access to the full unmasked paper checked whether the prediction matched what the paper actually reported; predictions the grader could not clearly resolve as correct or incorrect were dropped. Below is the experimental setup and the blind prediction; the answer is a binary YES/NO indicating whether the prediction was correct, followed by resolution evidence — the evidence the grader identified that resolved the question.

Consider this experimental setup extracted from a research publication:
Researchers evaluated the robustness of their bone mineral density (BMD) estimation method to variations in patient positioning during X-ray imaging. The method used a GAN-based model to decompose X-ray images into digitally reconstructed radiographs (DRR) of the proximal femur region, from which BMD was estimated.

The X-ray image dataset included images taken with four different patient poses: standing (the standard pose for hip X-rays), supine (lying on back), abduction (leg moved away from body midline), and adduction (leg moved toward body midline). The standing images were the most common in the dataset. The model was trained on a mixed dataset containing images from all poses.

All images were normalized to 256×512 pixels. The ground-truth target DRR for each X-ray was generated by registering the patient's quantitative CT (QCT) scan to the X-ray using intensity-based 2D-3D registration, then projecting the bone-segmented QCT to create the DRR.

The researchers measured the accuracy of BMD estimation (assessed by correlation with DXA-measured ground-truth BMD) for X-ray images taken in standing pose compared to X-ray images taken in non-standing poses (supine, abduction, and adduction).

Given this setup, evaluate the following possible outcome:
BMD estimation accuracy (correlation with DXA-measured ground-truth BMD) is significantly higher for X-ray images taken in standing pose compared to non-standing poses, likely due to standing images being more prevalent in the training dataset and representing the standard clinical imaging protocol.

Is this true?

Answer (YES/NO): NO